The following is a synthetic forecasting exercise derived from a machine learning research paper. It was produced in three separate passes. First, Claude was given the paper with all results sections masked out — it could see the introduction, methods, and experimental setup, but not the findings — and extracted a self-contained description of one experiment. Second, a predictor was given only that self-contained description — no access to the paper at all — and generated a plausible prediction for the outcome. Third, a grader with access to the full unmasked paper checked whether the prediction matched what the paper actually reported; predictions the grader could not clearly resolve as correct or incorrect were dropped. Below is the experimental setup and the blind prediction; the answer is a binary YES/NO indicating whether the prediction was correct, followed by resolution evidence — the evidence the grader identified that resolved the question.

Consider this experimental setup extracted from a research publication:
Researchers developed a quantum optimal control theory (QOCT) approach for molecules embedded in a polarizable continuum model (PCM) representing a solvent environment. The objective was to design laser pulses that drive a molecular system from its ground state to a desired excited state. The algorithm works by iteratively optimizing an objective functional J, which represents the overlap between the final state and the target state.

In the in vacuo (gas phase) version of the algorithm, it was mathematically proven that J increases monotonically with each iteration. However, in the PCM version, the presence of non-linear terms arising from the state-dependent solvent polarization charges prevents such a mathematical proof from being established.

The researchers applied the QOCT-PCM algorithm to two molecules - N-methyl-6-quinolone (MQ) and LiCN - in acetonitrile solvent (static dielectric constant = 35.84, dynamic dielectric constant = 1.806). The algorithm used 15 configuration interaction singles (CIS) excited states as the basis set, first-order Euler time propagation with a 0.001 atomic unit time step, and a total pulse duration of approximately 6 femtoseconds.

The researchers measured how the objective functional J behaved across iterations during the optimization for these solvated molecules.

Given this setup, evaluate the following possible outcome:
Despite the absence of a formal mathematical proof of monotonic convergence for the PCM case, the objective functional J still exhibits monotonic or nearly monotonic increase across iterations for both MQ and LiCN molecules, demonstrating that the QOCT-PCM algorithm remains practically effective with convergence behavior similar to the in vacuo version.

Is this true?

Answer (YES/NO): YES